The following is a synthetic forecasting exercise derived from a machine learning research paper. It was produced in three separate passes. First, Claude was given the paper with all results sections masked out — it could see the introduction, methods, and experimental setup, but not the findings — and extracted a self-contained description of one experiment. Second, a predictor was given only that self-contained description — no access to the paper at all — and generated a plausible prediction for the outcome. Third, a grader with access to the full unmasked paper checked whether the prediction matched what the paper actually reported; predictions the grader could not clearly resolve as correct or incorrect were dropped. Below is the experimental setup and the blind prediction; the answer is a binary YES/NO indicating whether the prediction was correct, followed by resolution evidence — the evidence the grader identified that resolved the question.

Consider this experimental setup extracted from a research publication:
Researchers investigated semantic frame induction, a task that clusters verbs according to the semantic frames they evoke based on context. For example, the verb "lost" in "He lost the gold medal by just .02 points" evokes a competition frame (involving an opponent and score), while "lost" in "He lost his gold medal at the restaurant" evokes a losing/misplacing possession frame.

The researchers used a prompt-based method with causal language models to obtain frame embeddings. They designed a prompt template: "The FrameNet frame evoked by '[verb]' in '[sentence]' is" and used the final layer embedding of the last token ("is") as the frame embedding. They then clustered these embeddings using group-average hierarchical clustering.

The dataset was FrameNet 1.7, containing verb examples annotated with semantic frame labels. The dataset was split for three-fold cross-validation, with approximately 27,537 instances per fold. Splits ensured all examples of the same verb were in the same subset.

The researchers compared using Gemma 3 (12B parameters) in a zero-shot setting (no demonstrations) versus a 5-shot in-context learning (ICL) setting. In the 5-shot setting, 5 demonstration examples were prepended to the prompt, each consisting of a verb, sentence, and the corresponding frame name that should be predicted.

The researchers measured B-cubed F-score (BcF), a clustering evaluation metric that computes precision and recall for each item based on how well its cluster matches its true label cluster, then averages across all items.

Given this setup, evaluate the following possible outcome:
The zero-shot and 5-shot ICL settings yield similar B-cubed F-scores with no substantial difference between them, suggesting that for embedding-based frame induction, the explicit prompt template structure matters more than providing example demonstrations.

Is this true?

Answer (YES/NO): NO